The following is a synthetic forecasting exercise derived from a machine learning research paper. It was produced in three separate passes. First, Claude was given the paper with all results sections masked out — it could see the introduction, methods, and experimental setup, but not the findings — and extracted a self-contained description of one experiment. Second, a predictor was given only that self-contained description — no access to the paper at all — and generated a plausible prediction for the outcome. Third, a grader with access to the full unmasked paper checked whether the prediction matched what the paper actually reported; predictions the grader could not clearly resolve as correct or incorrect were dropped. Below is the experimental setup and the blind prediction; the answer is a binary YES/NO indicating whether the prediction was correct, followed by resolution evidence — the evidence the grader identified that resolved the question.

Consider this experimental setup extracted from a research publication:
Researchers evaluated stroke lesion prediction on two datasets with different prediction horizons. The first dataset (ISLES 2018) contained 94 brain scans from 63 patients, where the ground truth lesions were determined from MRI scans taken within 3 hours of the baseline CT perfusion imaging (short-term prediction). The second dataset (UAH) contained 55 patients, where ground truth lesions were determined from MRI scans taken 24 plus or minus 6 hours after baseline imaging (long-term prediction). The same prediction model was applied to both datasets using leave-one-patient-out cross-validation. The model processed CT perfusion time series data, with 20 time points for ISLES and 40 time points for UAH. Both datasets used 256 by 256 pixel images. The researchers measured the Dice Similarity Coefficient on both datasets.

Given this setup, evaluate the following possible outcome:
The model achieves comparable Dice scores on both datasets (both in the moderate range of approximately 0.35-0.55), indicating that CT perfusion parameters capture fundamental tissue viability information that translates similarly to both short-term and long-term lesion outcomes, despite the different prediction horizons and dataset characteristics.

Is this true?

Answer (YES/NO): NO